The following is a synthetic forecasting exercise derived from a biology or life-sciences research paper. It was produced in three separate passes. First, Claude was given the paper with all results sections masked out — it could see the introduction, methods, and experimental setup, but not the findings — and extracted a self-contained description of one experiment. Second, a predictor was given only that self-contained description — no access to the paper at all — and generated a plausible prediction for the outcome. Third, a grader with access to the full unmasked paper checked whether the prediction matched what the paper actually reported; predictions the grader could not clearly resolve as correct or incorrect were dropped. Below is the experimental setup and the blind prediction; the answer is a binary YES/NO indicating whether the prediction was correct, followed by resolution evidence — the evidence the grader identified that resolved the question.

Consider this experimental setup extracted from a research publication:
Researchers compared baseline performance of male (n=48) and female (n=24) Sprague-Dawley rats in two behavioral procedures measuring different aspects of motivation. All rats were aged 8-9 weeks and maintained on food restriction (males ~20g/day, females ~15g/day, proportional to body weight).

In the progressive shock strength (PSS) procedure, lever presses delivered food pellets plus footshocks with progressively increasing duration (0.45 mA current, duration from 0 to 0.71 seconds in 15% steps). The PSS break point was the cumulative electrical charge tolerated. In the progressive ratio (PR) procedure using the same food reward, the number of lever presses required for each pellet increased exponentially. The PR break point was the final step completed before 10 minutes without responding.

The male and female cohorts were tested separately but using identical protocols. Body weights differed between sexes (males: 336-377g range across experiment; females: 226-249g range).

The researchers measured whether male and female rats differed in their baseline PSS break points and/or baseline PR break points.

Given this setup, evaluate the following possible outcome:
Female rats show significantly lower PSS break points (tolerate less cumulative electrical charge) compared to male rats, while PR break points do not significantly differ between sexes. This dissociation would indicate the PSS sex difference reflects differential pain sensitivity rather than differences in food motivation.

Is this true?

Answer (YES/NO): NO